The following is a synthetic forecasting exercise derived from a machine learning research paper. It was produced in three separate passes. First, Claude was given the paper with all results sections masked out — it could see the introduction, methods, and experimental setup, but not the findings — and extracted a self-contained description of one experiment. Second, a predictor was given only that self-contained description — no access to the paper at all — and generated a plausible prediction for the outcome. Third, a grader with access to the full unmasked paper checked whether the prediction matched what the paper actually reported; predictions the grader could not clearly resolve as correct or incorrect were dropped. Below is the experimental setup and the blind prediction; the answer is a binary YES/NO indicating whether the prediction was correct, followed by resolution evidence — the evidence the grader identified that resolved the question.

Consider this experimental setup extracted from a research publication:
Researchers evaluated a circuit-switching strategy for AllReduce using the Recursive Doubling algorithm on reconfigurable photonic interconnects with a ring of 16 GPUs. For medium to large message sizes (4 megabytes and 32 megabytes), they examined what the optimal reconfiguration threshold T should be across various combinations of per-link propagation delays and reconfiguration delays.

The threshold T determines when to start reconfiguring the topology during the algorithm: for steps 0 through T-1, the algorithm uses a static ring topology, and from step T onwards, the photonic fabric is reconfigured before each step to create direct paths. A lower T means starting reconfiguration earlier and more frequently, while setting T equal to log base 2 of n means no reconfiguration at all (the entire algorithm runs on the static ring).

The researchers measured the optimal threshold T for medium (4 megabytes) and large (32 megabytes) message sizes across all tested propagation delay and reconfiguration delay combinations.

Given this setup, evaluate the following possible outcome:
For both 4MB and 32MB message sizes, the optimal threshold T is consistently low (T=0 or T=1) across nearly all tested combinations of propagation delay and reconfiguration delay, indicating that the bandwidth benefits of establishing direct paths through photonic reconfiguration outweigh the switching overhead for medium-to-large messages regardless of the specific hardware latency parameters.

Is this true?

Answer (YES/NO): YES